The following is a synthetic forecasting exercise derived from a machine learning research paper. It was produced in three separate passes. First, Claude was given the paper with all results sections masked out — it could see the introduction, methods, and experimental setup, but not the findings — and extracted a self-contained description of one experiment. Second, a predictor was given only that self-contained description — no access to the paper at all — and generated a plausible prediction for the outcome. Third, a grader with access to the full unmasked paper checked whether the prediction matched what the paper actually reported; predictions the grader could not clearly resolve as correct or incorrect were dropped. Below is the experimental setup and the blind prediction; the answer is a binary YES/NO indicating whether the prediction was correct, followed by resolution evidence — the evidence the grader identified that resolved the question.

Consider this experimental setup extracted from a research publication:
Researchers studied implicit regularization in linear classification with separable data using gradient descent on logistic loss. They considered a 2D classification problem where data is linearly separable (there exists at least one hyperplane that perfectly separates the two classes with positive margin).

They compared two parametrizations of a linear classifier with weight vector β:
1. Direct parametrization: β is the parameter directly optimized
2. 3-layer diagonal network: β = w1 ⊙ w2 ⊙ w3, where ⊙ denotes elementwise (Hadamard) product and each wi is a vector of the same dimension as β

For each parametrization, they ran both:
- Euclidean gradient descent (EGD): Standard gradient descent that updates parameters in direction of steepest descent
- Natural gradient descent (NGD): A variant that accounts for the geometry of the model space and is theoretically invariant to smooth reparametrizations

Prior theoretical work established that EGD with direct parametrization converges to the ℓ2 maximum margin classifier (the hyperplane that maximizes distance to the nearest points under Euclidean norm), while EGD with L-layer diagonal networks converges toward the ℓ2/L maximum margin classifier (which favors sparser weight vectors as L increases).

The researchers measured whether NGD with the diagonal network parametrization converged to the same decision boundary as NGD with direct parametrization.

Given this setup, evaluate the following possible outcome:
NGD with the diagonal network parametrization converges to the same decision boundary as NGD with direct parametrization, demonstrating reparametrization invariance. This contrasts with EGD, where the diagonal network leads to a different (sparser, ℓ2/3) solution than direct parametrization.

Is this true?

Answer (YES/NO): YES